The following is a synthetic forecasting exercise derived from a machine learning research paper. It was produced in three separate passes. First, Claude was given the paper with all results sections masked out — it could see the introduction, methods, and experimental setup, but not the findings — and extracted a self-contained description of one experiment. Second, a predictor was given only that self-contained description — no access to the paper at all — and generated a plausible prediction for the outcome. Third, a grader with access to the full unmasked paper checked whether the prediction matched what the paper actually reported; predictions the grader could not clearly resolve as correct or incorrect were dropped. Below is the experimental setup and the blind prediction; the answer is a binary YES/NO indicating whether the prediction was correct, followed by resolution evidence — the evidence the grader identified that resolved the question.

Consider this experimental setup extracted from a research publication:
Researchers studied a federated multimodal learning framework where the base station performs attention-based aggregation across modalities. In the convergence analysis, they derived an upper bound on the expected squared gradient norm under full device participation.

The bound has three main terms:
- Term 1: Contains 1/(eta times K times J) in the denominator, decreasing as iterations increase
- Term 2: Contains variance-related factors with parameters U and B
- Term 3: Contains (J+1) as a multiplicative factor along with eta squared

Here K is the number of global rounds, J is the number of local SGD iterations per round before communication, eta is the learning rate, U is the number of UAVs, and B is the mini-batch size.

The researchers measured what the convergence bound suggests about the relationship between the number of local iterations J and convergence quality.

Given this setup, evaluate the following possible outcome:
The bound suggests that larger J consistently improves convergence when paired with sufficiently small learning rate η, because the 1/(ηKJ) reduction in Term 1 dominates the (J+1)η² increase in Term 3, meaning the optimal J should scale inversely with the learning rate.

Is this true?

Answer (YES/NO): NO